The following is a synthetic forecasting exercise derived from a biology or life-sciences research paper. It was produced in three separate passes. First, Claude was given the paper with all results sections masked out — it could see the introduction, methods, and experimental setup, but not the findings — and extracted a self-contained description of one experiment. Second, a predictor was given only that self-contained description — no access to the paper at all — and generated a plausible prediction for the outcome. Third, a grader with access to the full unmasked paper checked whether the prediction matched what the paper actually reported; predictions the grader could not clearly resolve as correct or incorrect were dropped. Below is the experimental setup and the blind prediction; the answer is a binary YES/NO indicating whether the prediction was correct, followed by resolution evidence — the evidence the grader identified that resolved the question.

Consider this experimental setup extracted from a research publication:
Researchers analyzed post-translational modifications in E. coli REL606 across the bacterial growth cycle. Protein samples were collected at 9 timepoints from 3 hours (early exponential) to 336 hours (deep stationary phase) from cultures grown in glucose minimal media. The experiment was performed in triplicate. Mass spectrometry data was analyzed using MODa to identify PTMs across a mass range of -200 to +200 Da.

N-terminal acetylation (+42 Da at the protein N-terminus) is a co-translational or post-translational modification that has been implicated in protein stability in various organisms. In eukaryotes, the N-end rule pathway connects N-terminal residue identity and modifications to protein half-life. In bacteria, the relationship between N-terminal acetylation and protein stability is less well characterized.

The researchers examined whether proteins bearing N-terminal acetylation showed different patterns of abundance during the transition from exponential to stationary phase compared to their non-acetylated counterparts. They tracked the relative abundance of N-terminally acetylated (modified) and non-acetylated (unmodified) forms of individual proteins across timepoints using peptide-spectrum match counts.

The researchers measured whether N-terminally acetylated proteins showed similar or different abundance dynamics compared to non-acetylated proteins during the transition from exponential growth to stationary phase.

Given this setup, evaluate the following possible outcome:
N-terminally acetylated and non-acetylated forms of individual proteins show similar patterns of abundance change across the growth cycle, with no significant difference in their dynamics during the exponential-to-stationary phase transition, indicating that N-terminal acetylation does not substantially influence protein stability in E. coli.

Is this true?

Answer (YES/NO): NO